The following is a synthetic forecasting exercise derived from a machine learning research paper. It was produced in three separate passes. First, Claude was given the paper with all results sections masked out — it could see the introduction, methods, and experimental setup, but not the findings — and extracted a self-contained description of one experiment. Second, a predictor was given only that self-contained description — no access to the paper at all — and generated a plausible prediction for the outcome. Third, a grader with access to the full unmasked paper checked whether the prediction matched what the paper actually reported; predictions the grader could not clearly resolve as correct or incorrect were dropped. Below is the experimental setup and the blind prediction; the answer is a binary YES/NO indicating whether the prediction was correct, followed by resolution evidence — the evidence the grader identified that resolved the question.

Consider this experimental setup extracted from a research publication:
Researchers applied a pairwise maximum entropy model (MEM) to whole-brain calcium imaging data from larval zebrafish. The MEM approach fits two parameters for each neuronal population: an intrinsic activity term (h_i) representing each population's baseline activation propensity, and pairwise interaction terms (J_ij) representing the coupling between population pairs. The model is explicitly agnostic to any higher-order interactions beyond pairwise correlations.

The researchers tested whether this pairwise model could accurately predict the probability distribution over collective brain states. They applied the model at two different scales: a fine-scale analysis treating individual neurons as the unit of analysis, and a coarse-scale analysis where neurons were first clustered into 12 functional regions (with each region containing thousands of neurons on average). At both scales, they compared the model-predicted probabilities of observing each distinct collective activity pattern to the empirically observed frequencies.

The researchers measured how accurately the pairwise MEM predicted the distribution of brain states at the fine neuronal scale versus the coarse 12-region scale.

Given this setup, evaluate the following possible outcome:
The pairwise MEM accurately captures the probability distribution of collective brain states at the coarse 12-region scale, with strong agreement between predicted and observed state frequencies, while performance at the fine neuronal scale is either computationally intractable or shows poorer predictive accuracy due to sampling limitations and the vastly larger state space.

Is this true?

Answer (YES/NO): YES